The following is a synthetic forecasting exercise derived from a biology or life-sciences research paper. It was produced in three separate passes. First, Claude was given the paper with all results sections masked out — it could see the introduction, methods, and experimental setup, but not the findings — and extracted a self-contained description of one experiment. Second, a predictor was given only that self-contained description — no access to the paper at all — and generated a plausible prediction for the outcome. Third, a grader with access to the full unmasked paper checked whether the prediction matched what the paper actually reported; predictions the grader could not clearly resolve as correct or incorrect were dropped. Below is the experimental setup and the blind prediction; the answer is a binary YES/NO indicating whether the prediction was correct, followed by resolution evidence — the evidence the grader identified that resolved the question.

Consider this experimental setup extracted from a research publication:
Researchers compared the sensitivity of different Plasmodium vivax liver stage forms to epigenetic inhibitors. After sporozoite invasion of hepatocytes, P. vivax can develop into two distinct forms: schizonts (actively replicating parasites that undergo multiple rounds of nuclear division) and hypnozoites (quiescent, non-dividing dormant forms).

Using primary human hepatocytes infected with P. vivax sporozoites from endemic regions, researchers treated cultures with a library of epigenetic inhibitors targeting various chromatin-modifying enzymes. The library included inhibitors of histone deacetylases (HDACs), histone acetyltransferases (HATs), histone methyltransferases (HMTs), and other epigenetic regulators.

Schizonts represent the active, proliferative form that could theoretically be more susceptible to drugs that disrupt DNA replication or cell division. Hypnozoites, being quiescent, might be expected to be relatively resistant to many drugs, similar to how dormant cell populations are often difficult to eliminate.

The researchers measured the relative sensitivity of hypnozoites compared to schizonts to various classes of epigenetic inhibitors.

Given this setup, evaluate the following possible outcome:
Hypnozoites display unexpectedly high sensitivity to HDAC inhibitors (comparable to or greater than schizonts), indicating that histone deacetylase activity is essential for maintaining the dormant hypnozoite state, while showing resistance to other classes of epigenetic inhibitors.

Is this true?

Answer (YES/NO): NO